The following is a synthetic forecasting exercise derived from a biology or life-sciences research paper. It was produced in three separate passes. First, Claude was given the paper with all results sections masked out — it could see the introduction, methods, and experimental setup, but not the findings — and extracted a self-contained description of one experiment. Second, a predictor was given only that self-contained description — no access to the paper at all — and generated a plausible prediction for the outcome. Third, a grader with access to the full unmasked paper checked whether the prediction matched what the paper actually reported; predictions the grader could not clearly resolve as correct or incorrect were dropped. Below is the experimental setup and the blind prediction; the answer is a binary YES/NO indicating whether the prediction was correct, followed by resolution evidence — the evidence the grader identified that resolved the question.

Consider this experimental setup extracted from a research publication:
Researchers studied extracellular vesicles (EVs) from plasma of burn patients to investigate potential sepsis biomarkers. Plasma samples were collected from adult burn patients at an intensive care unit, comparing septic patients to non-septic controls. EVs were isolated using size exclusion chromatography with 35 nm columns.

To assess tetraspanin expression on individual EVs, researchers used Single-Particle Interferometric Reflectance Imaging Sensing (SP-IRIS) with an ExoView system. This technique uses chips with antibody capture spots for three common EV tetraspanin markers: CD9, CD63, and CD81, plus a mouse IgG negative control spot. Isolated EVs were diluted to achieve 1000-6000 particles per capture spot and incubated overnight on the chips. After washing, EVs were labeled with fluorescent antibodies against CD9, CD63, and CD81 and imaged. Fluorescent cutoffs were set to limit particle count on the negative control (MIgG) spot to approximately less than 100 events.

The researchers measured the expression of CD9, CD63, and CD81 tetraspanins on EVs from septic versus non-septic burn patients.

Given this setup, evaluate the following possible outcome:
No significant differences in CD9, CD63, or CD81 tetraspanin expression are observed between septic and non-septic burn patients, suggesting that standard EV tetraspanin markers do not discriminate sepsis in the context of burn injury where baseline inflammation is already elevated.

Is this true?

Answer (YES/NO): YES